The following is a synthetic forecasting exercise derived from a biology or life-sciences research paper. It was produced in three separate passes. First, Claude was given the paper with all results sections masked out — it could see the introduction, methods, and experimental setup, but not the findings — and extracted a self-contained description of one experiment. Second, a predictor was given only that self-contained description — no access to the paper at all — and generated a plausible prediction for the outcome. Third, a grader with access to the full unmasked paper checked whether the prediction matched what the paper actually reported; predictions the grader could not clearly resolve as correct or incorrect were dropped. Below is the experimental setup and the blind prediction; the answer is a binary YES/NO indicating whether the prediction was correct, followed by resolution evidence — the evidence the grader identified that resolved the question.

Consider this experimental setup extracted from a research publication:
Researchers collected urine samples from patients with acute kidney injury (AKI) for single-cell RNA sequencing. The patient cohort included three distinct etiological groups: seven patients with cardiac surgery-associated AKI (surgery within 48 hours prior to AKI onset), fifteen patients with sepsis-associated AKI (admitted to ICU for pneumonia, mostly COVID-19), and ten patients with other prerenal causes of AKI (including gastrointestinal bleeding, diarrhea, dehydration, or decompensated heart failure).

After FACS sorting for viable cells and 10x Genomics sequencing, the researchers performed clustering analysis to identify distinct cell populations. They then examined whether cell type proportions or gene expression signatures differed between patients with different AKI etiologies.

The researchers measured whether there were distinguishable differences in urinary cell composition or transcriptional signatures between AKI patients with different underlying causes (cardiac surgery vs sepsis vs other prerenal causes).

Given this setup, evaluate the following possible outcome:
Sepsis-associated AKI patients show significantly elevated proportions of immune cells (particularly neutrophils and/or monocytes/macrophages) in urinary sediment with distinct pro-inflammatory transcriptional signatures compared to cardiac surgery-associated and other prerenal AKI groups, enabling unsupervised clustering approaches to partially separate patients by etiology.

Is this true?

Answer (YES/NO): NO